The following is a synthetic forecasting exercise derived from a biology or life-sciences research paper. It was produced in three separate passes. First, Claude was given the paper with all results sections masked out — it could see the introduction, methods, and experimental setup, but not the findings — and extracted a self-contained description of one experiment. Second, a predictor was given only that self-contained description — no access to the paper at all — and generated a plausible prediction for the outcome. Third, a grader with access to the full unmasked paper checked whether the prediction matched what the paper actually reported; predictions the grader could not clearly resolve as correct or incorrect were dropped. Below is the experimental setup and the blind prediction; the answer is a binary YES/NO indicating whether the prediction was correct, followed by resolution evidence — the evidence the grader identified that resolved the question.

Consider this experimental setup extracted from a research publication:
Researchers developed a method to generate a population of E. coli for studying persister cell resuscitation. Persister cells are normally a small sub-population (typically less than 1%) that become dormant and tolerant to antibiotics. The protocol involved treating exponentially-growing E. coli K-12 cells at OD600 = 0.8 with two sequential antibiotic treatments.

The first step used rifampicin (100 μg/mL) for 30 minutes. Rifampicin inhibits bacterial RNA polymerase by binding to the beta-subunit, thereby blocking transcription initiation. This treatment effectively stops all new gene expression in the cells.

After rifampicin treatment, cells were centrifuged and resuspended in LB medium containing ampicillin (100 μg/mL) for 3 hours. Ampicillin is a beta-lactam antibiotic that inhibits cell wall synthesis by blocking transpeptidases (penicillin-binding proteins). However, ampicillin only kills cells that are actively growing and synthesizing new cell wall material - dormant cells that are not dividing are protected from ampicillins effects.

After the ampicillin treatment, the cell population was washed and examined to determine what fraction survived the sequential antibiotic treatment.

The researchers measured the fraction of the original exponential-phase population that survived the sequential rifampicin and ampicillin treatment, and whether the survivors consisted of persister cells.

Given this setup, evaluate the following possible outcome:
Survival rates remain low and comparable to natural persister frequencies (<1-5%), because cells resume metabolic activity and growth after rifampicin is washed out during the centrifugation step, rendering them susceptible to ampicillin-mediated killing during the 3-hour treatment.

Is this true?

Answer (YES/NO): NO